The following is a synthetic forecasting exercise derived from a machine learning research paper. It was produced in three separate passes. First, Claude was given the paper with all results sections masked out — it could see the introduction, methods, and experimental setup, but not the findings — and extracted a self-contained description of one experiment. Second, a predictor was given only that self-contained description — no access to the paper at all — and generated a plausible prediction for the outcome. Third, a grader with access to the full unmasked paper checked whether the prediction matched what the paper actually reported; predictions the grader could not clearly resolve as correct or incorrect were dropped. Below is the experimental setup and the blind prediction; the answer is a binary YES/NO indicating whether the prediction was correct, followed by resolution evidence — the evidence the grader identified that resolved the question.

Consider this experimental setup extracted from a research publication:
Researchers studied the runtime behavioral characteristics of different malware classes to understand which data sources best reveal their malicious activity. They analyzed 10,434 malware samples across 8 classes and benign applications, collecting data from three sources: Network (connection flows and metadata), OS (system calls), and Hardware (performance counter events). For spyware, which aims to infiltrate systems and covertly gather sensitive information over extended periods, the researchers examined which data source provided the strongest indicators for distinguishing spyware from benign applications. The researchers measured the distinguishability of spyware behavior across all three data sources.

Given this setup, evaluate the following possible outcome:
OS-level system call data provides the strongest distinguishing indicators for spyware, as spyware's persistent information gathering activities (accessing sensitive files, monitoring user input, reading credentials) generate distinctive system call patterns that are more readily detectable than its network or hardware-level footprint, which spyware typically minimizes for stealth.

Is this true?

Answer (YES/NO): YES